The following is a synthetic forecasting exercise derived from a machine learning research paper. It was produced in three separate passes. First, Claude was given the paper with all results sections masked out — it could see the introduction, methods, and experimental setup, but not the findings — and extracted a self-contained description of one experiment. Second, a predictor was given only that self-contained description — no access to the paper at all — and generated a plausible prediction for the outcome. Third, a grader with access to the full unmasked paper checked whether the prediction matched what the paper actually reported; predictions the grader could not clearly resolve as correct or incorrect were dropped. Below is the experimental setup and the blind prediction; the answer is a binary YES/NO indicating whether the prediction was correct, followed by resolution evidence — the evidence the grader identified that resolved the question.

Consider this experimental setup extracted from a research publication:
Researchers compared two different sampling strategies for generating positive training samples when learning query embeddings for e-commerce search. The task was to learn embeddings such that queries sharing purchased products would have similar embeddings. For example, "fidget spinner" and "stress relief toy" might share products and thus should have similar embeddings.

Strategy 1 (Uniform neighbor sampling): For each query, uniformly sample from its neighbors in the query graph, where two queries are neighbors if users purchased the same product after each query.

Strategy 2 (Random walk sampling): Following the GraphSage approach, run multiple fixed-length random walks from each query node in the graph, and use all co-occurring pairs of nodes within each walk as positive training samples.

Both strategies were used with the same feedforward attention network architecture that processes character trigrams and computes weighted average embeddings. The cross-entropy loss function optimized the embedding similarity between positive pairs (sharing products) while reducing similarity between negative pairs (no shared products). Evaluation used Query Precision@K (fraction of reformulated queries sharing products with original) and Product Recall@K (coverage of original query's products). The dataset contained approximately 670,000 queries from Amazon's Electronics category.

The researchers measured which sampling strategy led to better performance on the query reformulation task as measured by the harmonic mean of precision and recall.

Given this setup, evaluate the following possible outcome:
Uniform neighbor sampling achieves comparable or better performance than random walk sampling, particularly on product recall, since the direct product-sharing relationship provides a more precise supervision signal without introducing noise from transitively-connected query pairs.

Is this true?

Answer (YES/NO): NO